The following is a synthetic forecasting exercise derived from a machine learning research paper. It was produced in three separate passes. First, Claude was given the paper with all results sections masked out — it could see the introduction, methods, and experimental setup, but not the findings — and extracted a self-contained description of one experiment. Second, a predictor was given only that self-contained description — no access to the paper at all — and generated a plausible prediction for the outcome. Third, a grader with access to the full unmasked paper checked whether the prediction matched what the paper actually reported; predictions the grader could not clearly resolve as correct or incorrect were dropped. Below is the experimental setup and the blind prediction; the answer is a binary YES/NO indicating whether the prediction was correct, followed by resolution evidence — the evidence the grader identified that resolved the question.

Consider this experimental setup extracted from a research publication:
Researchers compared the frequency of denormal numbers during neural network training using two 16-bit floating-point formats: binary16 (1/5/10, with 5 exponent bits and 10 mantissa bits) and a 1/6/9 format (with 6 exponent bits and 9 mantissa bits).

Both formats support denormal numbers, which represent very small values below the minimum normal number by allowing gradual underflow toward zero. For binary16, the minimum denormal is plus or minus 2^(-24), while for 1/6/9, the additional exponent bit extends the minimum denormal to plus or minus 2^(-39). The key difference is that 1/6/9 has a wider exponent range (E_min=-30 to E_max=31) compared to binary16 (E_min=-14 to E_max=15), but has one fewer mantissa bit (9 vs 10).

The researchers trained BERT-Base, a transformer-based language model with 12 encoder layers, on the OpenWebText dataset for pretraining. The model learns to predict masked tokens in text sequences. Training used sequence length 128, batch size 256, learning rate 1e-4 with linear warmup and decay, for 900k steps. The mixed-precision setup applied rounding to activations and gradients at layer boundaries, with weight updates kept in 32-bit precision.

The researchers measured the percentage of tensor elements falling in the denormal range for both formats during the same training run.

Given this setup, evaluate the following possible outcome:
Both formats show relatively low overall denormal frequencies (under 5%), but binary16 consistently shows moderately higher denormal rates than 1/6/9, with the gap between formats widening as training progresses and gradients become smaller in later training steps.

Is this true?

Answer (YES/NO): NO